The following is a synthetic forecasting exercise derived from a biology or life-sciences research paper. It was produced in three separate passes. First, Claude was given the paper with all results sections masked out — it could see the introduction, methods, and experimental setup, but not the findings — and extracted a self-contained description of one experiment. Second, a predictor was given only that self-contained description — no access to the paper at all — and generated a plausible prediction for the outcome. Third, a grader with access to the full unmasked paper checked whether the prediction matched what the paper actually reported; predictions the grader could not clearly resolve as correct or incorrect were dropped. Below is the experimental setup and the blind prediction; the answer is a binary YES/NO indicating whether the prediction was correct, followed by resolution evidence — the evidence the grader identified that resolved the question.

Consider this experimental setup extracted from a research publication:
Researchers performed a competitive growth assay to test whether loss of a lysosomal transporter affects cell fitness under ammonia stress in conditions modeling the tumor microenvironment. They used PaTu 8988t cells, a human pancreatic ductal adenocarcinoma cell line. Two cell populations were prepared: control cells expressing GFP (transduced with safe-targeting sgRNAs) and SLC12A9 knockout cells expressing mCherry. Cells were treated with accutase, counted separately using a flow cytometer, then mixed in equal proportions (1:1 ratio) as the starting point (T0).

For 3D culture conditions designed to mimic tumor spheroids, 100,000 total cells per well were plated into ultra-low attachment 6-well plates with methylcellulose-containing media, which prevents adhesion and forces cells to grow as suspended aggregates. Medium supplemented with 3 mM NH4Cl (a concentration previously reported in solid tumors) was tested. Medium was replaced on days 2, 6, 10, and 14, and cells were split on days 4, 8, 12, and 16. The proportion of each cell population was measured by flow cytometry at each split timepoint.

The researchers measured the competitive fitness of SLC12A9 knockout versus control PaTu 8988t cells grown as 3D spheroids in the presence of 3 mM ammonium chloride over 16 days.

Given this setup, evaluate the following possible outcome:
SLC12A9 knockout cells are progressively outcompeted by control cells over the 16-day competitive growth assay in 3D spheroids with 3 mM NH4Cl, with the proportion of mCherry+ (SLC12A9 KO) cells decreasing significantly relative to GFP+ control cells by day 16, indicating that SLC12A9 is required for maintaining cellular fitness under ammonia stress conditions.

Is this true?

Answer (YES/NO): YES